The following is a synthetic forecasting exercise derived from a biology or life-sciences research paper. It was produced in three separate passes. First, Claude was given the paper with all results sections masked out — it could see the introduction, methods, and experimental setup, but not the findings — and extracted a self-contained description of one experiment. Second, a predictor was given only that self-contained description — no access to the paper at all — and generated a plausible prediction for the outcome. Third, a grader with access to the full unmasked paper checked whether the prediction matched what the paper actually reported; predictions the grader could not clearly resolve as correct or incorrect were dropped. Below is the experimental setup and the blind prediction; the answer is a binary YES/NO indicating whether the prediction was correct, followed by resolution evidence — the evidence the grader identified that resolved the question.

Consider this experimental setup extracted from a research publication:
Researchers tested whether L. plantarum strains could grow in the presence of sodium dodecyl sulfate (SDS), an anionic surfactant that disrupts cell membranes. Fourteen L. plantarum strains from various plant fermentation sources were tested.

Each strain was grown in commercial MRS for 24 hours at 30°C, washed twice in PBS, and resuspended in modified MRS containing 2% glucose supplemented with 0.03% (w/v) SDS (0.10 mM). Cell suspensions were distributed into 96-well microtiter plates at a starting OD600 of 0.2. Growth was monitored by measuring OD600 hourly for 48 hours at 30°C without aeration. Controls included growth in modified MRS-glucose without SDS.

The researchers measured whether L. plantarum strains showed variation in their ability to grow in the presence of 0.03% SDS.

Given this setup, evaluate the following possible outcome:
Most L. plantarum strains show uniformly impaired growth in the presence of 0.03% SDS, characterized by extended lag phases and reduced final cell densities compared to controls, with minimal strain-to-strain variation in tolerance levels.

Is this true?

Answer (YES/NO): NO